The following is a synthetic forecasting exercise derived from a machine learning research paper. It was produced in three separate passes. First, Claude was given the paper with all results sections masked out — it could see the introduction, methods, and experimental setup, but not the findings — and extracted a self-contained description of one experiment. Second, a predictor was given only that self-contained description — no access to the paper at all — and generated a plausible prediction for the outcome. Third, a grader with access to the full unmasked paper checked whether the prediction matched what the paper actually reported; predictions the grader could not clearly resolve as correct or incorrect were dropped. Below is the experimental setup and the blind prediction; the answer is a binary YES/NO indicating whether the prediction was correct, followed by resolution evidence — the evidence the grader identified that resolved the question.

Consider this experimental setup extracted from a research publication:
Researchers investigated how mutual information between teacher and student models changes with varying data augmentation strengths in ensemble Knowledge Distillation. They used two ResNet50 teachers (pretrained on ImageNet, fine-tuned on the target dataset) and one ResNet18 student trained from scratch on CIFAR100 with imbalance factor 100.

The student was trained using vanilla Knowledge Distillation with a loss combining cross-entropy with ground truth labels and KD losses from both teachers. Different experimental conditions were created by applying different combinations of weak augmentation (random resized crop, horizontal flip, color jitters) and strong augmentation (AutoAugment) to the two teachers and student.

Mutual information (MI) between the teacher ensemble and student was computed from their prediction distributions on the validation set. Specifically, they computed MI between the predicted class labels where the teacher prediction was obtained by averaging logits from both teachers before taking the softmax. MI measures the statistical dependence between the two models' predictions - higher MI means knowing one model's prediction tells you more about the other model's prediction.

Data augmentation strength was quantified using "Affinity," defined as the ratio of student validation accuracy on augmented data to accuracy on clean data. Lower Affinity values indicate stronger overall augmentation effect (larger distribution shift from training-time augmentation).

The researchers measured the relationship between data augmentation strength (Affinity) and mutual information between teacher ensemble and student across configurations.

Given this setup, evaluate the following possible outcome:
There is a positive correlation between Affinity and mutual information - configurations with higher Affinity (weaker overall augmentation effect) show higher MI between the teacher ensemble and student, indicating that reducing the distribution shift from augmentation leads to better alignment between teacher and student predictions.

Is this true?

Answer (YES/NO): YES